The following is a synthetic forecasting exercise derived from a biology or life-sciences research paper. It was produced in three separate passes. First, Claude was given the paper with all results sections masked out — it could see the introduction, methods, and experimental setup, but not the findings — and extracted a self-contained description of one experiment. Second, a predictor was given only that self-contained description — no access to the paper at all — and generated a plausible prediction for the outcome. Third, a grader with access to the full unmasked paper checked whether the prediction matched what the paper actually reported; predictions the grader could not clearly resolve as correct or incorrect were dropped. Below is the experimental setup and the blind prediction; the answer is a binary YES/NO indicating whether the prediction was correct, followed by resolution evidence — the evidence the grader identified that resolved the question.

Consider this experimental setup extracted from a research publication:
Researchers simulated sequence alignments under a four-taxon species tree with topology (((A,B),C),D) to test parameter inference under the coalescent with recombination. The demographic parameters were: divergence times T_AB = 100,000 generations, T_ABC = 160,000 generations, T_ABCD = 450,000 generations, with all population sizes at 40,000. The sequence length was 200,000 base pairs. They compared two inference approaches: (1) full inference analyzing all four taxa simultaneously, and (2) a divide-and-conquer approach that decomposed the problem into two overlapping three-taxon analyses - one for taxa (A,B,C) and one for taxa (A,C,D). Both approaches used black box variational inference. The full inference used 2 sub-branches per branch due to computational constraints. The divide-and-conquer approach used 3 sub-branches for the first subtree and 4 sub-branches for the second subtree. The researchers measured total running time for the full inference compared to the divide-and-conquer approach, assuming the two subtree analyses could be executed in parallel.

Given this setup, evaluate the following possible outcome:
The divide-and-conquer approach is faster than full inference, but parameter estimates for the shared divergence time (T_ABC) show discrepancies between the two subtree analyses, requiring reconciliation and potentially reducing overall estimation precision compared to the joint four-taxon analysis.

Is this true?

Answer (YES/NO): NO